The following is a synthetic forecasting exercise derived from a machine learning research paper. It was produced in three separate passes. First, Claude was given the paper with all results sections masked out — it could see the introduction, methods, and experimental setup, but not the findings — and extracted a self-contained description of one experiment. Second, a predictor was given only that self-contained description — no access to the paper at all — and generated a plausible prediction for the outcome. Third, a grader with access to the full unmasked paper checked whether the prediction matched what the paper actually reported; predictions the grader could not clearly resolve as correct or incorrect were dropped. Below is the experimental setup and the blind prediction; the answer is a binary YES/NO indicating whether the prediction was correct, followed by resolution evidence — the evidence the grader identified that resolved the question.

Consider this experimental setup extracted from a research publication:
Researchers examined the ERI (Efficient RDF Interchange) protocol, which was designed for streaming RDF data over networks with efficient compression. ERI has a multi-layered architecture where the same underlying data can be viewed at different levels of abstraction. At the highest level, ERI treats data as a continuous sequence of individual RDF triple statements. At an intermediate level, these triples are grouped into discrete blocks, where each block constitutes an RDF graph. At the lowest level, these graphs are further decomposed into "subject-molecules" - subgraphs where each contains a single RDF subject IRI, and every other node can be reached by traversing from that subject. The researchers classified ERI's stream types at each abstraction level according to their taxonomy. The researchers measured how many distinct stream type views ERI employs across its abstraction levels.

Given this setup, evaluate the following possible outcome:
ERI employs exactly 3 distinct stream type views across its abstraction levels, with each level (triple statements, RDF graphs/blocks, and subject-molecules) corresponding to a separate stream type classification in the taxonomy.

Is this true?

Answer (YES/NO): YES